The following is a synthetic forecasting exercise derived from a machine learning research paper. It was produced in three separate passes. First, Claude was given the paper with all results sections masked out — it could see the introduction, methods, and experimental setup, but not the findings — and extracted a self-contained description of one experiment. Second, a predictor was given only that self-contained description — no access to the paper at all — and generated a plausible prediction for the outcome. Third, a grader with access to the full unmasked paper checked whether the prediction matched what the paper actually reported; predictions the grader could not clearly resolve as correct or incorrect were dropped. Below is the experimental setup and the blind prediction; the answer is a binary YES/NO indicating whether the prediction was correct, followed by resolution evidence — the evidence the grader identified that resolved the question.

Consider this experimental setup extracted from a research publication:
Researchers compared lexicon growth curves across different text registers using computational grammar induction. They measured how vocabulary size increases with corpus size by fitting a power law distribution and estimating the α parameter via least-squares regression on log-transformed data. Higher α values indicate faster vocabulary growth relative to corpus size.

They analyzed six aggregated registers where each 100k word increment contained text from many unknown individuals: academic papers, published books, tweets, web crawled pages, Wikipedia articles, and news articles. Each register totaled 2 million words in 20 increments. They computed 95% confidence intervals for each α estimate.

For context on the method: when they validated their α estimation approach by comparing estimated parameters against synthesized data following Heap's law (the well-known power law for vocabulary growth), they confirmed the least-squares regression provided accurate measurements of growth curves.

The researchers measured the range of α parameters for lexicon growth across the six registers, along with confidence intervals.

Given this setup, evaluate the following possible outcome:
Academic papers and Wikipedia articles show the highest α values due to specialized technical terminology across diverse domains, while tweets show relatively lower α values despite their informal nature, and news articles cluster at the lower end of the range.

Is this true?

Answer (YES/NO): NO